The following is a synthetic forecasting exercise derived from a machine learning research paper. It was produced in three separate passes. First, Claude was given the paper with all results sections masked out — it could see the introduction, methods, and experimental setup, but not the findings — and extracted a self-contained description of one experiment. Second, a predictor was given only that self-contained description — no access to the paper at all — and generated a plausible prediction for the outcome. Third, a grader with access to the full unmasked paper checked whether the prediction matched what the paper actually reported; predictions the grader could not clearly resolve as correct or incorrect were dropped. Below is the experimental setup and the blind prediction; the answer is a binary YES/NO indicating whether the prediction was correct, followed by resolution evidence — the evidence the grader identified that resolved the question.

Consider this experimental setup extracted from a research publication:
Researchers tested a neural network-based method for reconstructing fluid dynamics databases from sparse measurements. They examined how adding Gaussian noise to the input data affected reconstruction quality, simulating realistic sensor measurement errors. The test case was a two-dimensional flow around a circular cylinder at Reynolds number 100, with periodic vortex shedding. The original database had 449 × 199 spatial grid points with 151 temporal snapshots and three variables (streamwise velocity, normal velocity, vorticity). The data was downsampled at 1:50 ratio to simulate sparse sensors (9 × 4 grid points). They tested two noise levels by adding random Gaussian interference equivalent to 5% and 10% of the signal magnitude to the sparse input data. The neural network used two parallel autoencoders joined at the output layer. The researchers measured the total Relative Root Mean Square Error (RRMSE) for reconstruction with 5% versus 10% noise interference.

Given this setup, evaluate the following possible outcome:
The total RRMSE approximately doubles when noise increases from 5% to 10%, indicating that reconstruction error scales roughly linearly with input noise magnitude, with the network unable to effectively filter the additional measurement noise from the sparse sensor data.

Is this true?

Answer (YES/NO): NO